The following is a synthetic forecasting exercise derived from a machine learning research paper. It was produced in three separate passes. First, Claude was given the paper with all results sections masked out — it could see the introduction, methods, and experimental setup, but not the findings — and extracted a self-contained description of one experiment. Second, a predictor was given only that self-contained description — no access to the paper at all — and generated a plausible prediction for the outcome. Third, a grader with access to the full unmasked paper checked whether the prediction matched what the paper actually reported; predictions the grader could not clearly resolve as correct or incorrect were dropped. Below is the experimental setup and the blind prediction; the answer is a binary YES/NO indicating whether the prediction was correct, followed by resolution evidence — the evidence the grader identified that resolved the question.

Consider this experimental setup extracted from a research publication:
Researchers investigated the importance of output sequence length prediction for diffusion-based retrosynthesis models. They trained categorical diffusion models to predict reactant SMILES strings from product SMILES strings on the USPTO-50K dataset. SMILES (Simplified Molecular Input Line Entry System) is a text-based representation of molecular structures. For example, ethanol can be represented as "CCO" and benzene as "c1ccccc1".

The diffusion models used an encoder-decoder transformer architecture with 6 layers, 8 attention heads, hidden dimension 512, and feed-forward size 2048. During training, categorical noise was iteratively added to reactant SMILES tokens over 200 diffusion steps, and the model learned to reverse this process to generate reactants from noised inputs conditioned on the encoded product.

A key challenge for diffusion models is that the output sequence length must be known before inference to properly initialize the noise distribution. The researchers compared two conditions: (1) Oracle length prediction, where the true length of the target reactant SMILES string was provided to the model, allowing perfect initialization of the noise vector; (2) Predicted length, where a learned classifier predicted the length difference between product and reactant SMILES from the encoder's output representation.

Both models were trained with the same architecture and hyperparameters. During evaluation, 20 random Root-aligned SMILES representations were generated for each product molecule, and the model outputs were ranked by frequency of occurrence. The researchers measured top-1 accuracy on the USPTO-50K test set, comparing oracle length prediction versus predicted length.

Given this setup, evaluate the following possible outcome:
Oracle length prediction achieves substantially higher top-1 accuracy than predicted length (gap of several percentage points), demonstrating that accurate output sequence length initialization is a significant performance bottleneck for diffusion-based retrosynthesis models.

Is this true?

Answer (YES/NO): YES